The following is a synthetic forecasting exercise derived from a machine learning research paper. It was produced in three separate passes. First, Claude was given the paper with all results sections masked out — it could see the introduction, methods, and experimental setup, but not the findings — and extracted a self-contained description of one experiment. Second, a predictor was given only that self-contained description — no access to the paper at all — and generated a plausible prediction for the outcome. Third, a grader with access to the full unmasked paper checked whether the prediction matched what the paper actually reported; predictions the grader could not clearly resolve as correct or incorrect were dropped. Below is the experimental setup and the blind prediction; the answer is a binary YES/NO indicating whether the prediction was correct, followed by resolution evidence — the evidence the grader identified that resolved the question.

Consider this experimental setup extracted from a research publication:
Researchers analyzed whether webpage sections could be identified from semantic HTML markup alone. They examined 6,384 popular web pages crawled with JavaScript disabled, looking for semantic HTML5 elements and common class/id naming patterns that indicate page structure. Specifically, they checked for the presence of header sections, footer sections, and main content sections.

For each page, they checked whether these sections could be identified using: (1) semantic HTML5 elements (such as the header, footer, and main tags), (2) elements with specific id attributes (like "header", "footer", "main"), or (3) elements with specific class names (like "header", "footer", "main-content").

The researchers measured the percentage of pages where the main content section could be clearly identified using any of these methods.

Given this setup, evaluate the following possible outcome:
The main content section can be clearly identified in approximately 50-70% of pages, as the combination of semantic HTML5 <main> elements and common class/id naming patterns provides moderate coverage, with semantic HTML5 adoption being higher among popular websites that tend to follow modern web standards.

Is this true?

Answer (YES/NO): NO